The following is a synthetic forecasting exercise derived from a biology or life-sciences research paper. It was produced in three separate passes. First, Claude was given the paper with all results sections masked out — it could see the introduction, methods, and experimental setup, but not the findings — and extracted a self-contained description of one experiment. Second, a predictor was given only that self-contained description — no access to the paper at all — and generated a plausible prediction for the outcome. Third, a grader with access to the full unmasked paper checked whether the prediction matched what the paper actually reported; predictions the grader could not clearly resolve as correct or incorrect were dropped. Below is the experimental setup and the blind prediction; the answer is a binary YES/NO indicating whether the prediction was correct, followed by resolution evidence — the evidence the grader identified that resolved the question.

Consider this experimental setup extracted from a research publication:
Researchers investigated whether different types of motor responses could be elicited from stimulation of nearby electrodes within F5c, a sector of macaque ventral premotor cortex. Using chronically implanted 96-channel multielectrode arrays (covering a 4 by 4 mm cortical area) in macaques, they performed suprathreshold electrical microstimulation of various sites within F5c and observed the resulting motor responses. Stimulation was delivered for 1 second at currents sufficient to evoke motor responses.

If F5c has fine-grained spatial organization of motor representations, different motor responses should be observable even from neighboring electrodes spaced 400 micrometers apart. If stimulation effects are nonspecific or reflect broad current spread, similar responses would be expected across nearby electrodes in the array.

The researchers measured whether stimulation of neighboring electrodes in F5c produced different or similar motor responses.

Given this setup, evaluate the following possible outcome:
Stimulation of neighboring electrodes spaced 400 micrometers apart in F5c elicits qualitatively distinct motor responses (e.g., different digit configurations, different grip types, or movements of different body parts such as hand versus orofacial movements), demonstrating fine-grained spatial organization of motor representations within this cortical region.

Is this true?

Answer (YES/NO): YES